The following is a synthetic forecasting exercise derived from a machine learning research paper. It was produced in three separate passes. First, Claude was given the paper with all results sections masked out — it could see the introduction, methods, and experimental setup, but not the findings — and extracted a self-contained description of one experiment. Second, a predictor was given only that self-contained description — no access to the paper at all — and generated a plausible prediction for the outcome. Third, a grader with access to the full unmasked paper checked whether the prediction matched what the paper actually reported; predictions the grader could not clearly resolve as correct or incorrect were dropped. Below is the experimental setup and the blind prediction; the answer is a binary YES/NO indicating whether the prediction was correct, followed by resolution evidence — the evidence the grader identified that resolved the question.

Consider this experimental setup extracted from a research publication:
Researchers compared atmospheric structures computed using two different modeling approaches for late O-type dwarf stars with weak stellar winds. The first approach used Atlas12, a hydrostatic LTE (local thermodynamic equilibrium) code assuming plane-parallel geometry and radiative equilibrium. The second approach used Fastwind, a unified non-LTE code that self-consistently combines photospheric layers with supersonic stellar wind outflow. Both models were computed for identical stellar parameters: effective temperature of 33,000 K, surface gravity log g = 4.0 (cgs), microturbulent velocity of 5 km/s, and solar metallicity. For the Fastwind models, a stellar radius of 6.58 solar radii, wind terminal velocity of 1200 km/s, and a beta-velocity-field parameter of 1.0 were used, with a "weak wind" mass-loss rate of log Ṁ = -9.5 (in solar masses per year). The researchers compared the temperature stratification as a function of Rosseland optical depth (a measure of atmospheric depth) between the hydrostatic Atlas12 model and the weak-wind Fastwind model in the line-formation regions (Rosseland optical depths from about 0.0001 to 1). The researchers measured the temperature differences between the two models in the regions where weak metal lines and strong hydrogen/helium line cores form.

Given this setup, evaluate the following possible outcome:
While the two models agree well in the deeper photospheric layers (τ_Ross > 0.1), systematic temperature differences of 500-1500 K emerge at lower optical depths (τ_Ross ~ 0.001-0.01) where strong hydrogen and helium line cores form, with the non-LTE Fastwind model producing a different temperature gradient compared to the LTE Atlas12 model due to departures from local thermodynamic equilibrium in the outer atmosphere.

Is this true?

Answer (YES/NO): YES